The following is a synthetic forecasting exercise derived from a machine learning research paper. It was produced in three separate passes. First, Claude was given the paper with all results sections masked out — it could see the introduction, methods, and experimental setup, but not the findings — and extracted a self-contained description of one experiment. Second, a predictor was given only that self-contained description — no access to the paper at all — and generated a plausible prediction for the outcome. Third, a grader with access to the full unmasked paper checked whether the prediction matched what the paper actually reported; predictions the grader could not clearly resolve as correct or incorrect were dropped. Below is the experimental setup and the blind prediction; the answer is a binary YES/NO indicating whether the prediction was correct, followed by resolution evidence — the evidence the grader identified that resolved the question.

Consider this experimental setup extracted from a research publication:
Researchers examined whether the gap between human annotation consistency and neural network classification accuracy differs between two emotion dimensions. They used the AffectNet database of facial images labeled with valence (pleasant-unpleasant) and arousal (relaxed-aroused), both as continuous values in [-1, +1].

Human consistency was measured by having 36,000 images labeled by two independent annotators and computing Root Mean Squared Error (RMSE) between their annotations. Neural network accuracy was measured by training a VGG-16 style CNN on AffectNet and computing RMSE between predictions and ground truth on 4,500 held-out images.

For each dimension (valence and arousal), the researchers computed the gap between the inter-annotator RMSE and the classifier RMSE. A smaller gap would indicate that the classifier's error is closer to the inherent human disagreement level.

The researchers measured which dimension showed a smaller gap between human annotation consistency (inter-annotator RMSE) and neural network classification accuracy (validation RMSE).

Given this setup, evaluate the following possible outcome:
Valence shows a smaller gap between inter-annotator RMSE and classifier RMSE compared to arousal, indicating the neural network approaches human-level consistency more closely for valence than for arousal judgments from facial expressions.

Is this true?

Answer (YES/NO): NO